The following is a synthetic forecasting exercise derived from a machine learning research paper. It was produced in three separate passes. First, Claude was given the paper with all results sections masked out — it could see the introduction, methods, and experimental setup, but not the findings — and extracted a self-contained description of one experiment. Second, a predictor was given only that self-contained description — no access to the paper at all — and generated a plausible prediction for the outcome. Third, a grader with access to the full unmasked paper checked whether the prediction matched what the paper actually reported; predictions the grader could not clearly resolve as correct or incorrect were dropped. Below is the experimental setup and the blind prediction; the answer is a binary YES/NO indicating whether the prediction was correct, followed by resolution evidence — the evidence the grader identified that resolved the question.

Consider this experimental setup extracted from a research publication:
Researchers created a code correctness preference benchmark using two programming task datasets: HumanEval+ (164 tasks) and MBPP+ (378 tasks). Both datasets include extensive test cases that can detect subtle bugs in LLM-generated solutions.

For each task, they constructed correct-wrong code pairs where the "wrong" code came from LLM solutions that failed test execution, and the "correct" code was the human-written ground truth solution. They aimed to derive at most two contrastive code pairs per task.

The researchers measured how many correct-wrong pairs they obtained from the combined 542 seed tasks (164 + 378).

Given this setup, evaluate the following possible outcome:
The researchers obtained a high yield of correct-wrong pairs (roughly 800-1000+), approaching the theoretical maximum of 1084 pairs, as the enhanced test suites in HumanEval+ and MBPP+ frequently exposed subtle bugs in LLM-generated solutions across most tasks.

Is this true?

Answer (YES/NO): NO